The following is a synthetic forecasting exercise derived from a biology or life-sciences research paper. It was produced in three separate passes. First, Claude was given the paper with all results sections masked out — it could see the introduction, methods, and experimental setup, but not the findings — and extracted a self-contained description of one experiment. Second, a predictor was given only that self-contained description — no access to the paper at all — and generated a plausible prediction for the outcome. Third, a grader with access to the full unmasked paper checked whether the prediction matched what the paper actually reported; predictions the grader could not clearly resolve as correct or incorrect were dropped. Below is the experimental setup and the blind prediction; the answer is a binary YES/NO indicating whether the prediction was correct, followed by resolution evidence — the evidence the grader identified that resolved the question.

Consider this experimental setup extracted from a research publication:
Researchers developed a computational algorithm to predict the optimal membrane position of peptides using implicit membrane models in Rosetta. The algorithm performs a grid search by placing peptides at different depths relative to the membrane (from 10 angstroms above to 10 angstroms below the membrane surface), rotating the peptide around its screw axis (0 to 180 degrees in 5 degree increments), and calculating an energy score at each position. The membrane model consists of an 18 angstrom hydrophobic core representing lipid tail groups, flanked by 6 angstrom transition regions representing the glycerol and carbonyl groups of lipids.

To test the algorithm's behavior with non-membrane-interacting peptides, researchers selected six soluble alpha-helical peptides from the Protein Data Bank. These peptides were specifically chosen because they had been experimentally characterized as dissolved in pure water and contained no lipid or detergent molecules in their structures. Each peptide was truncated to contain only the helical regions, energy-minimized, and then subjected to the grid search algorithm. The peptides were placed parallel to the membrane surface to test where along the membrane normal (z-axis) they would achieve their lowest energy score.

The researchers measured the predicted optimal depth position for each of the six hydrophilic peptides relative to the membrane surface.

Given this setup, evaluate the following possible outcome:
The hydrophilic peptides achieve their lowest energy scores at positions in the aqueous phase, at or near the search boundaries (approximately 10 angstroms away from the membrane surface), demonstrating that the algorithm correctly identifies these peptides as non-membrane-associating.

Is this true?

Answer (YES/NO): NO